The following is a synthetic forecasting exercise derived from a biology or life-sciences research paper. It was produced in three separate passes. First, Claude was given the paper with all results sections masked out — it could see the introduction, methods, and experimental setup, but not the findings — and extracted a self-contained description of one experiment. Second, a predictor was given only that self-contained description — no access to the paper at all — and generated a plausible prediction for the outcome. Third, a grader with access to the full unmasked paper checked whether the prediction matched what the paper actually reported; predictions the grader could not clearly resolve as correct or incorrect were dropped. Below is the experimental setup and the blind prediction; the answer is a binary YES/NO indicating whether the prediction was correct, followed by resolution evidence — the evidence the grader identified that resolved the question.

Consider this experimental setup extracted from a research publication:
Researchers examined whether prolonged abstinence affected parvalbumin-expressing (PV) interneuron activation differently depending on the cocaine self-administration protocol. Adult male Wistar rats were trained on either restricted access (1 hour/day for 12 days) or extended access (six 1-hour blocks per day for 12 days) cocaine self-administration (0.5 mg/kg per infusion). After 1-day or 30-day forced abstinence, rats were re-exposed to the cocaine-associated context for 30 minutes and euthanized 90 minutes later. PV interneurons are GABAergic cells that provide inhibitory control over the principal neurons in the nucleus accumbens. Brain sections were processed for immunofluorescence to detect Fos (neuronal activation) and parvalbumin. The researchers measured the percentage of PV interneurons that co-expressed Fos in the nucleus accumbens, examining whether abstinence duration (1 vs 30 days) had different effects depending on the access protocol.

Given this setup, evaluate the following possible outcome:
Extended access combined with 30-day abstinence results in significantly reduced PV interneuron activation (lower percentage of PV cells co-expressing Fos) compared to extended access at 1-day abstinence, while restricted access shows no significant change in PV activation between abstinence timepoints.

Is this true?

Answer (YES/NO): NO